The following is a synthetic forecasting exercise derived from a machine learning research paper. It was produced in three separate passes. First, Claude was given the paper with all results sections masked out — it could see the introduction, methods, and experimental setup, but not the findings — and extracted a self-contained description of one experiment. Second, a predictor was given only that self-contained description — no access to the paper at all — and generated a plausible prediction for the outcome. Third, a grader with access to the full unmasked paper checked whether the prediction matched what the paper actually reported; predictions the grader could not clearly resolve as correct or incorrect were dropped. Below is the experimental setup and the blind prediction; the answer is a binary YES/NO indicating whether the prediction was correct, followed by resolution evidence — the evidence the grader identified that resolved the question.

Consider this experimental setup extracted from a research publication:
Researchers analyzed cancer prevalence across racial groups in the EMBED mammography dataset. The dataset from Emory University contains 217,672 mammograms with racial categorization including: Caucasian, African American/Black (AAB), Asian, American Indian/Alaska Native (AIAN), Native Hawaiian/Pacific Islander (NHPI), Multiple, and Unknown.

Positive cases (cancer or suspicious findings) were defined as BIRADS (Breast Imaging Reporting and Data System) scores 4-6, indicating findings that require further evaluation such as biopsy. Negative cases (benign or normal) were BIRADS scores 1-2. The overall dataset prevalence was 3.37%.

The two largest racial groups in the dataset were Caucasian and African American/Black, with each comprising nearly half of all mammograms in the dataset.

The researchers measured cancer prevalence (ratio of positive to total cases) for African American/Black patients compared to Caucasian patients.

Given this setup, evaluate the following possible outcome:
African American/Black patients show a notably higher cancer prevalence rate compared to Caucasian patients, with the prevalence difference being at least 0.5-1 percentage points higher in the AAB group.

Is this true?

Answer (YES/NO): YES